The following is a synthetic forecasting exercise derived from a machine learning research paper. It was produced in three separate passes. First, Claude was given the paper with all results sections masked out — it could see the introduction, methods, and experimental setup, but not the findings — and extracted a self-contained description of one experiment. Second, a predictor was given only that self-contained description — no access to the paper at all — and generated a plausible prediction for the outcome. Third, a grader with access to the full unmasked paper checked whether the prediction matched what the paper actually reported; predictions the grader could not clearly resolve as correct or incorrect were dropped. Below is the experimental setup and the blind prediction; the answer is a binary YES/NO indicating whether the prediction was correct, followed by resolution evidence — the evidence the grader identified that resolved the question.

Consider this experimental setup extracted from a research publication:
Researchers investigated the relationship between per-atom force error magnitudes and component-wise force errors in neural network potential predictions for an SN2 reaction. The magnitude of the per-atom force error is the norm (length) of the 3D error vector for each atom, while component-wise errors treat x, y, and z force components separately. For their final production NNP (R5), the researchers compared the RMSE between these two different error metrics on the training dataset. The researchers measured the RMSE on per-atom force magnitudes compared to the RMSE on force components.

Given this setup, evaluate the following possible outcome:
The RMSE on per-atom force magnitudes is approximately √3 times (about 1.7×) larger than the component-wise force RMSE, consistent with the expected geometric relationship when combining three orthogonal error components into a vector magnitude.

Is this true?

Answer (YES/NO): YES